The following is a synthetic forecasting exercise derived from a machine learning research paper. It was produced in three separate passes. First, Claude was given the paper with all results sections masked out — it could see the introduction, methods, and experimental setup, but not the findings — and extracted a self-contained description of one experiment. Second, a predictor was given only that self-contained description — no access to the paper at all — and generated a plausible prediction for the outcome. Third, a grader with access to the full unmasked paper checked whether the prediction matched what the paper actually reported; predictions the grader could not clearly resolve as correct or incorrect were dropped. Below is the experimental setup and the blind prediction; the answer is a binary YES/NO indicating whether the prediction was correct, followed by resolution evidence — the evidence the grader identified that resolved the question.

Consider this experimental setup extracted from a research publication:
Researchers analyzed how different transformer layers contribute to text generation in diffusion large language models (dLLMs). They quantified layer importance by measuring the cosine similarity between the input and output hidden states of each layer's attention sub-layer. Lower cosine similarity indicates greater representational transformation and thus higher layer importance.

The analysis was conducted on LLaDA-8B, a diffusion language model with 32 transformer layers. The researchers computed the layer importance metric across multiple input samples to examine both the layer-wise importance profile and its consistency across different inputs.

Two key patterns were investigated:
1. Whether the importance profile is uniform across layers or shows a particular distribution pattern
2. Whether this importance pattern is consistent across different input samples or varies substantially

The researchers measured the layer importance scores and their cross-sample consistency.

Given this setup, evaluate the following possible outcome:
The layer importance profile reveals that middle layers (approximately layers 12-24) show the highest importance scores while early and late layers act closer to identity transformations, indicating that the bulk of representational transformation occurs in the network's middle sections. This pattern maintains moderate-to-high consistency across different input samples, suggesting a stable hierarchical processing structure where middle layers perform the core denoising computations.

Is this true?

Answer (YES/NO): NO